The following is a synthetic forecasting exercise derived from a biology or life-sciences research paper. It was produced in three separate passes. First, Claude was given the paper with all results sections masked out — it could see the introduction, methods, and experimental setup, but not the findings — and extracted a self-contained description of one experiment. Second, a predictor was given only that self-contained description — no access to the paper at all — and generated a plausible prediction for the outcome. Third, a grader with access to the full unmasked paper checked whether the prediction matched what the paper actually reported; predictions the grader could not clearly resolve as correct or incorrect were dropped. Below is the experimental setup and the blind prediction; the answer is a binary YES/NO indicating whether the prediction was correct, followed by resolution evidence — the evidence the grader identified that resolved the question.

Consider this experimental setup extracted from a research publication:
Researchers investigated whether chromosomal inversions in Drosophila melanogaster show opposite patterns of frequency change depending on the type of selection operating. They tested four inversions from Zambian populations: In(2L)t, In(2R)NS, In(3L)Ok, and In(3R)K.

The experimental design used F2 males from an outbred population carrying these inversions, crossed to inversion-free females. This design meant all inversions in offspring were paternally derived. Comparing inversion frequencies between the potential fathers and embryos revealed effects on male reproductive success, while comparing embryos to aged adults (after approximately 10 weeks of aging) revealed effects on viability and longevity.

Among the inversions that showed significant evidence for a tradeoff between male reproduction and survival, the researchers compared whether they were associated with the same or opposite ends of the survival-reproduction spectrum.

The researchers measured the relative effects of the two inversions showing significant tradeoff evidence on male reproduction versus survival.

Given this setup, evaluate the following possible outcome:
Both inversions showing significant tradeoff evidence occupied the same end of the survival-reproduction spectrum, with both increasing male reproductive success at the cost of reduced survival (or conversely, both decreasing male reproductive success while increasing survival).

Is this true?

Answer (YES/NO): NO